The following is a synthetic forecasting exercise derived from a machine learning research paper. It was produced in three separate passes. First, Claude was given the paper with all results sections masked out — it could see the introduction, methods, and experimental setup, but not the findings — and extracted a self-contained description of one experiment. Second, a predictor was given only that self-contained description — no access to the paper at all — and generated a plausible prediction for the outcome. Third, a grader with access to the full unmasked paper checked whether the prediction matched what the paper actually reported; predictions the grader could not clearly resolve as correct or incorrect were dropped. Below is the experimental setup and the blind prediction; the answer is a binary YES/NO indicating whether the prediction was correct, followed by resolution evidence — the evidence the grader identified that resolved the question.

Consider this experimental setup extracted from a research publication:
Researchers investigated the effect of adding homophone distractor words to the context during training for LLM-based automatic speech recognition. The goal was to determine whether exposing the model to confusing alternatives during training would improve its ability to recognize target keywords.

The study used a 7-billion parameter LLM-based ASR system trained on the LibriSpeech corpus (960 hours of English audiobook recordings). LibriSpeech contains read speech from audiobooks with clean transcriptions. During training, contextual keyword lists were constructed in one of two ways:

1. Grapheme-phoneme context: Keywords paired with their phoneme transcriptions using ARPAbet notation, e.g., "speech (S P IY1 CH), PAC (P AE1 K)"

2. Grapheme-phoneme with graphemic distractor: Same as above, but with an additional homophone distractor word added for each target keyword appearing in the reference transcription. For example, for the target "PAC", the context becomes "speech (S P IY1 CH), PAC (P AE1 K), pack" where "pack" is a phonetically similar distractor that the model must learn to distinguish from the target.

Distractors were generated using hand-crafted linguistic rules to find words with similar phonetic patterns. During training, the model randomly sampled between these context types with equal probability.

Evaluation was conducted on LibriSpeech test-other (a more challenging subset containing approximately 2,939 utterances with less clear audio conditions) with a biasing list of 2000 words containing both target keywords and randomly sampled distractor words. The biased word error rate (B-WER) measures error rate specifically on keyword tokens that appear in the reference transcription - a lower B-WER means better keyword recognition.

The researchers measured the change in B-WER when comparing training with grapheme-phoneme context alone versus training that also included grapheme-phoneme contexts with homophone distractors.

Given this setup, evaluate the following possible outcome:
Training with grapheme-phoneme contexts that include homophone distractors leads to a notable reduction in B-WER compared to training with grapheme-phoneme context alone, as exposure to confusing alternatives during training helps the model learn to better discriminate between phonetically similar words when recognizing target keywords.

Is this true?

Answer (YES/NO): YES